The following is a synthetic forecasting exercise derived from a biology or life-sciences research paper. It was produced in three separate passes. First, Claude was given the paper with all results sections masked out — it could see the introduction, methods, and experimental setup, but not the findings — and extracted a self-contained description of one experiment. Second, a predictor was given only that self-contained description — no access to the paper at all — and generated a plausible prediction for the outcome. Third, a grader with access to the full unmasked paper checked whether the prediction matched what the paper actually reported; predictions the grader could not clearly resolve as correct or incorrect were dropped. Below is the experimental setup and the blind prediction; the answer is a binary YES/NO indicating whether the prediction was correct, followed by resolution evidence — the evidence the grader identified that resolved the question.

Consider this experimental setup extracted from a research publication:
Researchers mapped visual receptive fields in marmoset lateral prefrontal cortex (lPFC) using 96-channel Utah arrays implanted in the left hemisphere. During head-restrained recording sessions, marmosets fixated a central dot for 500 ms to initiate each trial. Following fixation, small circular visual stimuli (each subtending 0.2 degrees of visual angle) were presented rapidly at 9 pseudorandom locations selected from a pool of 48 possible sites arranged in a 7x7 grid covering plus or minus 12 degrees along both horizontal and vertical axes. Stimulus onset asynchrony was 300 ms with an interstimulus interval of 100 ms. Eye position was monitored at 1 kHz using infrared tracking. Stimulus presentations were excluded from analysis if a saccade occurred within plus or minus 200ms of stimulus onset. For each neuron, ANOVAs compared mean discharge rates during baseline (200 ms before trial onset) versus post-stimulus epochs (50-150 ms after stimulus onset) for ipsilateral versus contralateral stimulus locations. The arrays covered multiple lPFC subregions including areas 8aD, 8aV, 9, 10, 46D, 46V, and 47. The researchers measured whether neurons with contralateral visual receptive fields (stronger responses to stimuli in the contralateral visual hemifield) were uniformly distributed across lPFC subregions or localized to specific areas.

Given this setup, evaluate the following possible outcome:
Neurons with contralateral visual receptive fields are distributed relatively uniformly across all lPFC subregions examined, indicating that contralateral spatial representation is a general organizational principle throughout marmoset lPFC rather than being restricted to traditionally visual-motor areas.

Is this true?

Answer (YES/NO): NO